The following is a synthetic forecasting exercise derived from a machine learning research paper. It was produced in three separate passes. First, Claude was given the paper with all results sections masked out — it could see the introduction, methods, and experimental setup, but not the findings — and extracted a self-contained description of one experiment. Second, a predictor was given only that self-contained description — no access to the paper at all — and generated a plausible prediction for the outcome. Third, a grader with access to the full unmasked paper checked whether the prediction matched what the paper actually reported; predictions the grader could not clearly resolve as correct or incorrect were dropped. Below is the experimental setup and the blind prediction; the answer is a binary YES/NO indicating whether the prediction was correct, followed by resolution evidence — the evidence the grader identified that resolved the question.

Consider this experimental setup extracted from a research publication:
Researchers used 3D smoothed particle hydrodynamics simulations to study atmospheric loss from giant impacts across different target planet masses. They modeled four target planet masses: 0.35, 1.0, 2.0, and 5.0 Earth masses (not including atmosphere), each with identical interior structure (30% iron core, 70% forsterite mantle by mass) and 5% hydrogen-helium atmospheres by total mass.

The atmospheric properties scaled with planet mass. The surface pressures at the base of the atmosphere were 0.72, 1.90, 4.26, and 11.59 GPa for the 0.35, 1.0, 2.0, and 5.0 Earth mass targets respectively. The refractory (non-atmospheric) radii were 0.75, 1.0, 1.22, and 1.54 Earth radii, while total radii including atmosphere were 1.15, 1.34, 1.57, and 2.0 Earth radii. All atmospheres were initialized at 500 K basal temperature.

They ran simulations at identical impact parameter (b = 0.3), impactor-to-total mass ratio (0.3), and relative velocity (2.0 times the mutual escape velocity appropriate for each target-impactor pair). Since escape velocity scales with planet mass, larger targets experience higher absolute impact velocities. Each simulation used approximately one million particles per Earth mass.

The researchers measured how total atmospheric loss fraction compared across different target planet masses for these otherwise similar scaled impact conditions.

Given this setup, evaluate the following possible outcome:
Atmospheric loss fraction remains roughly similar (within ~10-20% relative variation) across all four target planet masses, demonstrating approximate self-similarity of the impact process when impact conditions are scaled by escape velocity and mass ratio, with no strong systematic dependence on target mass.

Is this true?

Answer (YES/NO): YES